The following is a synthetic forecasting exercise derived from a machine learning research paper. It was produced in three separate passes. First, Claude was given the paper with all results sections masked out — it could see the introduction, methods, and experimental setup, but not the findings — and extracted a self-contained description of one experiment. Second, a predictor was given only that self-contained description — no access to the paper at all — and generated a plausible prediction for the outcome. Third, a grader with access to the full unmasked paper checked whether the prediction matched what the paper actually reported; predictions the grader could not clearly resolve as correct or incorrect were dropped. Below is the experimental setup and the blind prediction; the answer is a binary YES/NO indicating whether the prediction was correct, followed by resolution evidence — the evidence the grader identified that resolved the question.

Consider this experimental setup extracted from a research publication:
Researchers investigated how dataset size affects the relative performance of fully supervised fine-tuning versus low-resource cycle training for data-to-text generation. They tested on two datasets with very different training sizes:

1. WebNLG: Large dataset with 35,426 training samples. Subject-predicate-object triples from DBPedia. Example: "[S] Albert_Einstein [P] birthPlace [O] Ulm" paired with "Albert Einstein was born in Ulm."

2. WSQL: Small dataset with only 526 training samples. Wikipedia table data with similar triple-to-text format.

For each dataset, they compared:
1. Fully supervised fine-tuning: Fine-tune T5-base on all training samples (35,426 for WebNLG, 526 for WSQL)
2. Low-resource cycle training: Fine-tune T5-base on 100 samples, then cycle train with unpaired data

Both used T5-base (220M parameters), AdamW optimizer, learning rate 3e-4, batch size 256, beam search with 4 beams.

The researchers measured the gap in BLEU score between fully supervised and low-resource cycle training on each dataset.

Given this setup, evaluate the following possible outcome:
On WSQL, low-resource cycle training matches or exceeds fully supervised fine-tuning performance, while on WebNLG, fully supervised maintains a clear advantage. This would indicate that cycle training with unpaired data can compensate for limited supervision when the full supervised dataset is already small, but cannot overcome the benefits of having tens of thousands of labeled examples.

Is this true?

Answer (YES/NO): YES